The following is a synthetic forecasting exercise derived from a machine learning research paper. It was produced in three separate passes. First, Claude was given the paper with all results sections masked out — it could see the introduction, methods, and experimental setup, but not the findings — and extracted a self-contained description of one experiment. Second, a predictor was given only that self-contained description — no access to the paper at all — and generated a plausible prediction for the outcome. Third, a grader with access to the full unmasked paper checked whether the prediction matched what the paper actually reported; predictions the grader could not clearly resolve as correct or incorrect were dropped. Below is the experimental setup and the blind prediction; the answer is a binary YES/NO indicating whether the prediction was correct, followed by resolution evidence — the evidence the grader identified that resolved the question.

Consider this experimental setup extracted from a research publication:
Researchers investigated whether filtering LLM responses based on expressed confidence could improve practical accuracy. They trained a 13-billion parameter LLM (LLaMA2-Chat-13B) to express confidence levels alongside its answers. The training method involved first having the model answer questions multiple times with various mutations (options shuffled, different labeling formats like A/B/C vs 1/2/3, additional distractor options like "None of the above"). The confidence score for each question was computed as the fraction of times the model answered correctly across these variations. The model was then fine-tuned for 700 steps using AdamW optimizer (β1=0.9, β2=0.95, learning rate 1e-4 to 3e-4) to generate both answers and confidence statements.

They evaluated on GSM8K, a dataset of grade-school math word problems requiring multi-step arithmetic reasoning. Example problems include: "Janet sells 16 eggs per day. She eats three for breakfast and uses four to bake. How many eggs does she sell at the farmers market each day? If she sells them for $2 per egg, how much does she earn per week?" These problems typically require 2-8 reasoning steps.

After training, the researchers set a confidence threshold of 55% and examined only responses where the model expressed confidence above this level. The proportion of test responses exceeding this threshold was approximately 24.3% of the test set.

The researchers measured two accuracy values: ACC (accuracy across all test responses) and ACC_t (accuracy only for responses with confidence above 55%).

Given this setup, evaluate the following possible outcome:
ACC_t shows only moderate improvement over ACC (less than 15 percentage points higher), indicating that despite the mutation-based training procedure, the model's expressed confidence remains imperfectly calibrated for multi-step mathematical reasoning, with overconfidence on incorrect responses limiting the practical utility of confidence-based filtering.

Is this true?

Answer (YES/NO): NO